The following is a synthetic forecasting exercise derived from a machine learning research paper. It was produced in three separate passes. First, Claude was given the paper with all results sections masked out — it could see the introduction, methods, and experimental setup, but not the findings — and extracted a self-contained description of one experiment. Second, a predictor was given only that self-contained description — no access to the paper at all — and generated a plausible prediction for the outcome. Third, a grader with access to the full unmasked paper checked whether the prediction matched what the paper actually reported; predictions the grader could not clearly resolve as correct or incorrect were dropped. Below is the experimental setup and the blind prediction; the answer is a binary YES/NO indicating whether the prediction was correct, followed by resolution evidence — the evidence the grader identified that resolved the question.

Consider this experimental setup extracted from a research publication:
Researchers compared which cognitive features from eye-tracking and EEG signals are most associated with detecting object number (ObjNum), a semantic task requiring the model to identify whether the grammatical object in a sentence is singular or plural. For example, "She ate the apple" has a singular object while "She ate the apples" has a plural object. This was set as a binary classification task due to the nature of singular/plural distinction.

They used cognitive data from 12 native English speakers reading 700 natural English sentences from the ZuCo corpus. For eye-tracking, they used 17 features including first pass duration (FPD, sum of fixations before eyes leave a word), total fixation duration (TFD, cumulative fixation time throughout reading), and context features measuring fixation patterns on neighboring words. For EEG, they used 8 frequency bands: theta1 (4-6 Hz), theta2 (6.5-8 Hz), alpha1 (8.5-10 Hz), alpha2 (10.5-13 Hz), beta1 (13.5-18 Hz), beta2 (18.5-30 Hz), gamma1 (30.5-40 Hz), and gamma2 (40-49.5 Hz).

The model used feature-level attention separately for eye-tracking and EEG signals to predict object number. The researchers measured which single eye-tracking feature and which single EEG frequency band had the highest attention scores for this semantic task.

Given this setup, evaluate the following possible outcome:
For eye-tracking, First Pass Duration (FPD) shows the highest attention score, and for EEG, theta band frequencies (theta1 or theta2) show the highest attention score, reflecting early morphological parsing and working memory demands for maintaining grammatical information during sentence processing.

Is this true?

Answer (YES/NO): NO